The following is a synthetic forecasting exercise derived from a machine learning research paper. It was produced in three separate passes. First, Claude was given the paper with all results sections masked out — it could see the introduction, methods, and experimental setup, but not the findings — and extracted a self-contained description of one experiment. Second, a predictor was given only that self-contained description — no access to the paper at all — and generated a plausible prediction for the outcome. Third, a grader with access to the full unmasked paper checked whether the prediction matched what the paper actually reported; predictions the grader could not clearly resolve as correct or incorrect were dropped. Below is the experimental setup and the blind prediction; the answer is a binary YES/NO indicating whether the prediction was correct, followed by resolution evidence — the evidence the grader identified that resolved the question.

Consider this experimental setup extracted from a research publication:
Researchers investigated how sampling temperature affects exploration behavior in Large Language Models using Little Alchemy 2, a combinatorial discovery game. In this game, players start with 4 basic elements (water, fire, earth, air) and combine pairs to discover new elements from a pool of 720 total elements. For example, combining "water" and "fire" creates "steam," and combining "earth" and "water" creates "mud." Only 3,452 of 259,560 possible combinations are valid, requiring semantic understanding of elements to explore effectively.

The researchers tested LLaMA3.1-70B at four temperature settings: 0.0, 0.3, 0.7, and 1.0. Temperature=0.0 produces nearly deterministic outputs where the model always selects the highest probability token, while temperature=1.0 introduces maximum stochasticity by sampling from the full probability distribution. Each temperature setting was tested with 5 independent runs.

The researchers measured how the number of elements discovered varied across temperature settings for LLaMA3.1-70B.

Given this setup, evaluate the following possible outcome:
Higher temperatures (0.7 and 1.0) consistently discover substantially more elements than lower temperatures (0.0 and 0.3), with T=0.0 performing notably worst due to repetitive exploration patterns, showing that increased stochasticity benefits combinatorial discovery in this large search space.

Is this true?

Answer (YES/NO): NO